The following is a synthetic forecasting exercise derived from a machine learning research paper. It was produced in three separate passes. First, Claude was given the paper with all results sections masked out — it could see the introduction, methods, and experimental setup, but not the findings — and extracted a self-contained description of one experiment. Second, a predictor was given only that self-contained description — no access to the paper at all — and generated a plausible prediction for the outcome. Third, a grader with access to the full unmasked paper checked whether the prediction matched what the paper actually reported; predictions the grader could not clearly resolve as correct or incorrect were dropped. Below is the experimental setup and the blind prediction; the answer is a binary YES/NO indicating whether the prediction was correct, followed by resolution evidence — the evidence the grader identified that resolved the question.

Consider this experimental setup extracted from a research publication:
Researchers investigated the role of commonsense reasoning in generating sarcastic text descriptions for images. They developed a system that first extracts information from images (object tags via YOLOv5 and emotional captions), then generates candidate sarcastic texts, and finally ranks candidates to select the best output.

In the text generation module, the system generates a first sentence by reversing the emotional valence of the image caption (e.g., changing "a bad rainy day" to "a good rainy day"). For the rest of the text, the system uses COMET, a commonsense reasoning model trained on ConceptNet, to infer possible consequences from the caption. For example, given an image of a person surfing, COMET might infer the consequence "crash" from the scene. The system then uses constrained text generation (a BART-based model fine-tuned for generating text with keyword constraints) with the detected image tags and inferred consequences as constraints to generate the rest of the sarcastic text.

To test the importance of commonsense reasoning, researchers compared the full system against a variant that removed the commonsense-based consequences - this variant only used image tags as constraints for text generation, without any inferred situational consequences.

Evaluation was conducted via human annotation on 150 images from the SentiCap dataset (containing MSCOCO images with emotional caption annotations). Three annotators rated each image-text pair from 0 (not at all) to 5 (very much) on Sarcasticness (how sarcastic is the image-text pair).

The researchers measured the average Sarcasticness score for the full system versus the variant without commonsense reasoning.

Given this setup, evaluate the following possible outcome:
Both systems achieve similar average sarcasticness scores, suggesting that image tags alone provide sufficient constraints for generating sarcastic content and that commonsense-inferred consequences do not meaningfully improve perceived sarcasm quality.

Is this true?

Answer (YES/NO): NO